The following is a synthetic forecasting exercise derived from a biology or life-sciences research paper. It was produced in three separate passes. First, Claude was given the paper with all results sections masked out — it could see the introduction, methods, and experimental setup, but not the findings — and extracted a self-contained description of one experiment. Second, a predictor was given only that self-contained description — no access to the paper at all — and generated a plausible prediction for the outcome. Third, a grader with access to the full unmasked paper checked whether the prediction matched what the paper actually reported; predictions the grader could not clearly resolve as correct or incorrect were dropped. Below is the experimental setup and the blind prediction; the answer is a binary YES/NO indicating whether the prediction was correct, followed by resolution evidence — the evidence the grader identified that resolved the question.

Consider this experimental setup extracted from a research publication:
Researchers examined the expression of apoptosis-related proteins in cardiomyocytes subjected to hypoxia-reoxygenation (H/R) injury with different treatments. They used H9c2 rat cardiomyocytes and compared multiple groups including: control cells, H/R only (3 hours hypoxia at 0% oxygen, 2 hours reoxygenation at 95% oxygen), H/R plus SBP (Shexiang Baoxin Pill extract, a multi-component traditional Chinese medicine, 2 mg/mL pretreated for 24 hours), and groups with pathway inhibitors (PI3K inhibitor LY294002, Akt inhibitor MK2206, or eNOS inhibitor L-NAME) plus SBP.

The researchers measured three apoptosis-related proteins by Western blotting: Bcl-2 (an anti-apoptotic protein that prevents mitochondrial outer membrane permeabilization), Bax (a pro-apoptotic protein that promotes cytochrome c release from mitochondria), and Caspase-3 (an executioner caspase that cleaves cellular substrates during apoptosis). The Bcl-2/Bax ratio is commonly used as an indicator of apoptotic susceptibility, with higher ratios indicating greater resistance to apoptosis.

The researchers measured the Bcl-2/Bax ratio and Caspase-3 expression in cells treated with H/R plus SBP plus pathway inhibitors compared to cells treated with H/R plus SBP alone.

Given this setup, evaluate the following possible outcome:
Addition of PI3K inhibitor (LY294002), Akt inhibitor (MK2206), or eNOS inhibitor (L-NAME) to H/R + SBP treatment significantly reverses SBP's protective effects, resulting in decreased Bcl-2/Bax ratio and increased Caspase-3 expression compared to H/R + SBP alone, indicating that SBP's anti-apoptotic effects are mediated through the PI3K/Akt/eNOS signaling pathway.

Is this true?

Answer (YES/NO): NO